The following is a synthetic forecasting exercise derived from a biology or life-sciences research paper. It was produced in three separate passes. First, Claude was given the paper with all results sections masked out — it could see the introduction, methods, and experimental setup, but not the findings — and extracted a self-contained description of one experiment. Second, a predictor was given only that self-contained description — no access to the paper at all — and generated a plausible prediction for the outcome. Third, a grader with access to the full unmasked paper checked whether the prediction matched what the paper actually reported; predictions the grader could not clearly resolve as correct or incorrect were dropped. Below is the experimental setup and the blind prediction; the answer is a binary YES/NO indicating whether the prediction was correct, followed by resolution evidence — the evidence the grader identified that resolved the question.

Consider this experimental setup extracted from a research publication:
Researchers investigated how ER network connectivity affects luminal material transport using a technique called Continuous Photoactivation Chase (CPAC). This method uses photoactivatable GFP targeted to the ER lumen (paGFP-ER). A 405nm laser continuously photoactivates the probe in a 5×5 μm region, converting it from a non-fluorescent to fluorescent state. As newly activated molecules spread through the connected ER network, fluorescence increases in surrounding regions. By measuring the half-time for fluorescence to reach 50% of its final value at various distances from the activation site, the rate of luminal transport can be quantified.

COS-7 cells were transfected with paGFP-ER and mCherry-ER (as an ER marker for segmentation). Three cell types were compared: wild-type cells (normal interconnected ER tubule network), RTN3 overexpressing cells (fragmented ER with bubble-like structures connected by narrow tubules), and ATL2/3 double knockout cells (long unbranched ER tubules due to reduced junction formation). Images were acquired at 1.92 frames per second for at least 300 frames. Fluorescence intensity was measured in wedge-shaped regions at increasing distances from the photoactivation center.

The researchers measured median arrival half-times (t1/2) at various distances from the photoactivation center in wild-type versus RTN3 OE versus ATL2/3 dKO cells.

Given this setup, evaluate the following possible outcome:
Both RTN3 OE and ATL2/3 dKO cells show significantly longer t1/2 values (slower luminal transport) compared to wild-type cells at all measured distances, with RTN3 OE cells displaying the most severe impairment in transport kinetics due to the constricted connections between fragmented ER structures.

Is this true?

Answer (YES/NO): YES